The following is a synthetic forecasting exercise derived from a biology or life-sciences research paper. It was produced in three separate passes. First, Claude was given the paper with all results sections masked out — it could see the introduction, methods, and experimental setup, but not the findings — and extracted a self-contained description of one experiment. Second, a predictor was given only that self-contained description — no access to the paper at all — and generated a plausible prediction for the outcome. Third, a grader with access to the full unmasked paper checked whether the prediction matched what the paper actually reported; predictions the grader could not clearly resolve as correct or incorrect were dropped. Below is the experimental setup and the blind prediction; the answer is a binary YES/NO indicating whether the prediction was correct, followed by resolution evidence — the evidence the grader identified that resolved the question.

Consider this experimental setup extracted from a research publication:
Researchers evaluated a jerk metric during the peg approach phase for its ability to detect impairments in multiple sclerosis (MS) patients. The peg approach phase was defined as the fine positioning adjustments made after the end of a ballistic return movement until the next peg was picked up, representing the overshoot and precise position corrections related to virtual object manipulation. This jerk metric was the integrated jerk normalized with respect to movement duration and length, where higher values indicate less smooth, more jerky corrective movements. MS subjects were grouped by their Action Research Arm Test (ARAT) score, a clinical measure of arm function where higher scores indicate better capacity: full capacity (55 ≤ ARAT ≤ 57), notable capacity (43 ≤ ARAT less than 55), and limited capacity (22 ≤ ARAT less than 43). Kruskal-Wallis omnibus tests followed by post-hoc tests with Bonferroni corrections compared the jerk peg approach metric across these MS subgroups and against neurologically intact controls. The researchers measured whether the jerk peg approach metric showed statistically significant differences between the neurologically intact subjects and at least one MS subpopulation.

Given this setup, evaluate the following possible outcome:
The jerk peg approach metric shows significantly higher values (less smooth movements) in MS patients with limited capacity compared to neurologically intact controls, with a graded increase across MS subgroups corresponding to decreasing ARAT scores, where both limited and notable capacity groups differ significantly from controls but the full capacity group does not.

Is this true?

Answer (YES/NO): NO